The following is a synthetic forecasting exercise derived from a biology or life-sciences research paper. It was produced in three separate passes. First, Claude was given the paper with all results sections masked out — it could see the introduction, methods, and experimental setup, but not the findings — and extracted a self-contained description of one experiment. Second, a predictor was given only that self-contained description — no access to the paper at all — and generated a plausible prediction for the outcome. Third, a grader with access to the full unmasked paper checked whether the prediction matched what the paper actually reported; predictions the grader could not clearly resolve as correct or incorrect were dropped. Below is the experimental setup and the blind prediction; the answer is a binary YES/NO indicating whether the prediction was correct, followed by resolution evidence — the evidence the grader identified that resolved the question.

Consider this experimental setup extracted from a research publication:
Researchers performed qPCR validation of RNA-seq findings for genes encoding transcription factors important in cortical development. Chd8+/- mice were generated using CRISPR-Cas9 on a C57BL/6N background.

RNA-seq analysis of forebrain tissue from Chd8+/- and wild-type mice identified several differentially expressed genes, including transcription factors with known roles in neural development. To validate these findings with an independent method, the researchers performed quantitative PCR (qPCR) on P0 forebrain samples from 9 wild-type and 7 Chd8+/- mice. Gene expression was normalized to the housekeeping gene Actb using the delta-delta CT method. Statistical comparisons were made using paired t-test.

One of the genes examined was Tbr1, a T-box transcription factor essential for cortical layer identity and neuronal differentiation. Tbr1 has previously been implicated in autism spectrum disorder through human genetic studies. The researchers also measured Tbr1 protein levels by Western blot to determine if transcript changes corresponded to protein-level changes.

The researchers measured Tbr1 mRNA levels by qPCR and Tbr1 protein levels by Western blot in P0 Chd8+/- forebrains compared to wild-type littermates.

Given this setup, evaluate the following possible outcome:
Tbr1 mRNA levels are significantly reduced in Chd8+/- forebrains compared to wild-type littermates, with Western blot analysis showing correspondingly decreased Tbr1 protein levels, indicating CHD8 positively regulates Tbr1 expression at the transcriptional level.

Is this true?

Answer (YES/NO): YES